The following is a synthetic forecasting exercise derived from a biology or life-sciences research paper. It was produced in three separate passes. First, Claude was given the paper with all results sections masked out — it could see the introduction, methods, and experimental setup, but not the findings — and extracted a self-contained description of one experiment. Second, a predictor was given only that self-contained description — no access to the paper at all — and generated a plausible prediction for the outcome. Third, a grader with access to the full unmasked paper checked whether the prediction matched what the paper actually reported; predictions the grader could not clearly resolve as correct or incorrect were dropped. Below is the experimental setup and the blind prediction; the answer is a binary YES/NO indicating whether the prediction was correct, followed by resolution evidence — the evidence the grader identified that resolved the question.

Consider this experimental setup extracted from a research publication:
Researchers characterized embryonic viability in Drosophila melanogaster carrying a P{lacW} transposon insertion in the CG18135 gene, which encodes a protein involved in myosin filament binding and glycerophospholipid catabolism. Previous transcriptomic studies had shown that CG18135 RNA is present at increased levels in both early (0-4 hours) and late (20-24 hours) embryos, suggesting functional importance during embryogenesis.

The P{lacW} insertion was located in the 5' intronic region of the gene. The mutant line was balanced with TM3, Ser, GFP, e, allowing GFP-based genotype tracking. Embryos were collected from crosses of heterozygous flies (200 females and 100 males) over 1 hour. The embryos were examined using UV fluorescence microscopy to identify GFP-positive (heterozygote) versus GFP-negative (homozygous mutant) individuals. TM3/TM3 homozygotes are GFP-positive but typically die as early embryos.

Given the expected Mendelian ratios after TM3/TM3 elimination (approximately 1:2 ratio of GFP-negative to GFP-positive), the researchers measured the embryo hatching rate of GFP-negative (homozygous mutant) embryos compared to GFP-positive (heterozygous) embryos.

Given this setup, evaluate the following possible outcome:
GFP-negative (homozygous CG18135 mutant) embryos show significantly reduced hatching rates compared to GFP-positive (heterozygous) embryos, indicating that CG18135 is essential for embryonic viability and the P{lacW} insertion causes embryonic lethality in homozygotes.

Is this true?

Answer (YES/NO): NO